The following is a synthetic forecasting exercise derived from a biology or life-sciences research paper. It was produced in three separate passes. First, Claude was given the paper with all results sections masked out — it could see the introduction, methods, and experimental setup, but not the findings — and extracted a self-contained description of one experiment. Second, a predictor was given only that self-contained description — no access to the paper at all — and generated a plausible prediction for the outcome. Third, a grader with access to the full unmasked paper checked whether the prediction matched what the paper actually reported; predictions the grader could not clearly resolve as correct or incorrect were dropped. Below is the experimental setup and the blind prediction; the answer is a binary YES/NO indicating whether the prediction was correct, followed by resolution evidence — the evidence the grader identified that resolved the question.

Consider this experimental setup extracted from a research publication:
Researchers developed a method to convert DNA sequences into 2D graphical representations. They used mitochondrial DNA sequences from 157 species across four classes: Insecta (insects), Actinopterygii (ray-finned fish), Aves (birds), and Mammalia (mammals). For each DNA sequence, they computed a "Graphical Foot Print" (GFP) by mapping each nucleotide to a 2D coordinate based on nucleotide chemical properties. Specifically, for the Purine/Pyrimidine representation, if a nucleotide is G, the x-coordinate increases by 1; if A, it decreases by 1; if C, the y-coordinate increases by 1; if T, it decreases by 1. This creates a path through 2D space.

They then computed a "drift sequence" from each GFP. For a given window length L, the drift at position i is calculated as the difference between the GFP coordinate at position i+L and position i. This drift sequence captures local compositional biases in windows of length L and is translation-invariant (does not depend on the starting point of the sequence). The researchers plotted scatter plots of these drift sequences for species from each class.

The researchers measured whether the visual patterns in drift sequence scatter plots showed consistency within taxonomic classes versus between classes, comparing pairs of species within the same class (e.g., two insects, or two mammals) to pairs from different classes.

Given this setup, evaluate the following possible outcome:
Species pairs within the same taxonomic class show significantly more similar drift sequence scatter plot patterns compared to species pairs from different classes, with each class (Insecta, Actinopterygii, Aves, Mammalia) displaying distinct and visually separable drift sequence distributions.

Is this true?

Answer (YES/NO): YES